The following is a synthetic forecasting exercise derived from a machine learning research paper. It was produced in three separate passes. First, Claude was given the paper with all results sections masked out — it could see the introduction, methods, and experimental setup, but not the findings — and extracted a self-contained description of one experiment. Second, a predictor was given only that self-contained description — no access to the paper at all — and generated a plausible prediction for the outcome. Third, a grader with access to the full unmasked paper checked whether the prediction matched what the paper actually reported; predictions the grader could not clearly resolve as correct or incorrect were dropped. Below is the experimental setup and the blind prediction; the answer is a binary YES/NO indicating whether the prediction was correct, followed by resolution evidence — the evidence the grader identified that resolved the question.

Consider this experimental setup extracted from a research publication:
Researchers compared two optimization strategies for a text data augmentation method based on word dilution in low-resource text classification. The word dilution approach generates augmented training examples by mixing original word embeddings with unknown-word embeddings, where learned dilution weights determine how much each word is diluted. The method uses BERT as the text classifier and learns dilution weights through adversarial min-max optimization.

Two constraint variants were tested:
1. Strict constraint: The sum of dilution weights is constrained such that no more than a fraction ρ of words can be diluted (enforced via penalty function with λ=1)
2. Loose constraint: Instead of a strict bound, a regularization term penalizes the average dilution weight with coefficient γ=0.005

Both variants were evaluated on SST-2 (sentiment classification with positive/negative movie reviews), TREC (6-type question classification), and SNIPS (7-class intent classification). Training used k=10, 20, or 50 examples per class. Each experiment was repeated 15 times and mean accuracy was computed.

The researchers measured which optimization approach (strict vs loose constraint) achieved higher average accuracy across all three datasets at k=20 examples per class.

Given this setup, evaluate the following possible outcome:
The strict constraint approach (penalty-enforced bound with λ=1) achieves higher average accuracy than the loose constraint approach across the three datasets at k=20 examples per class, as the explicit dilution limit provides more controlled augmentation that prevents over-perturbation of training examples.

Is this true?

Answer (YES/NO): NO